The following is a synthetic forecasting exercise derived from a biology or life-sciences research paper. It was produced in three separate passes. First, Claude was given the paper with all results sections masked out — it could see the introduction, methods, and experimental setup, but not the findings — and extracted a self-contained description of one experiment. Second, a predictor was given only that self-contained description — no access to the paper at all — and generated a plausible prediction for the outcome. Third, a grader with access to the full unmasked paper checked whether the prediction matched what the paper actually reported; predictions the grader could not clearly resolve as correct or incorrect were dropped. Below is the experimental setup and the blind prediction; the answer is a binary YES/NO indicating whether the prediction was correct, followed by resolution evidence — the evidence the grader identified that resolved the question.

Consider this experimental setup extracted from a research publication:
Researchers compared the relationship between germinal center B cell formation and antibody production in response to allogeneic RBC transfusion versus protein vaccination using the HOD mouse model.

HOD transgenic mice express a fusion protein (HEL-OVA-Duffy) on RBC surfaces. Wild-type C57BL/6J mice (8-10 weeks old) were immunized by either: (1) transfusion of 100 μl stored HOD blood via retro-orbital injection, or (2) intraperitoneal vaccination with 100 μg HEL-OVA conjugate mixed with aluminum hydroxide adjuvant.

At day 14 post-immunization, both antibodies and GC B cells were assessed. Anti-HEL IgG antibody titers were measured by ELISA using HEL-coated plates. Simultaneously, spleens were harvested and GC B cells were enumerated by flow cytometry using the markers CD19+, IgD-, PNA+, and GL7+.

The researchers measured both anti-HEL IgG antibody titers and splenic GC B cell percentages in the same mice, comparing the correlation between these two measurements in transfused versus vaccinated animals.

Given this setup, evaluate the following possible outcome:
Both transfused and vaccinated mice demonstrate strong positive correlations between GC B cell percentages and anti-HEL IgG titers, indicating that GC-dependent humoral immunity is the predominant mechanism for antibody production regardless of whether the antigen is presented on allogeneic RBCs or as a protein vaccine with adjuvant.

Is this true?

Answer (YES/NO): NO